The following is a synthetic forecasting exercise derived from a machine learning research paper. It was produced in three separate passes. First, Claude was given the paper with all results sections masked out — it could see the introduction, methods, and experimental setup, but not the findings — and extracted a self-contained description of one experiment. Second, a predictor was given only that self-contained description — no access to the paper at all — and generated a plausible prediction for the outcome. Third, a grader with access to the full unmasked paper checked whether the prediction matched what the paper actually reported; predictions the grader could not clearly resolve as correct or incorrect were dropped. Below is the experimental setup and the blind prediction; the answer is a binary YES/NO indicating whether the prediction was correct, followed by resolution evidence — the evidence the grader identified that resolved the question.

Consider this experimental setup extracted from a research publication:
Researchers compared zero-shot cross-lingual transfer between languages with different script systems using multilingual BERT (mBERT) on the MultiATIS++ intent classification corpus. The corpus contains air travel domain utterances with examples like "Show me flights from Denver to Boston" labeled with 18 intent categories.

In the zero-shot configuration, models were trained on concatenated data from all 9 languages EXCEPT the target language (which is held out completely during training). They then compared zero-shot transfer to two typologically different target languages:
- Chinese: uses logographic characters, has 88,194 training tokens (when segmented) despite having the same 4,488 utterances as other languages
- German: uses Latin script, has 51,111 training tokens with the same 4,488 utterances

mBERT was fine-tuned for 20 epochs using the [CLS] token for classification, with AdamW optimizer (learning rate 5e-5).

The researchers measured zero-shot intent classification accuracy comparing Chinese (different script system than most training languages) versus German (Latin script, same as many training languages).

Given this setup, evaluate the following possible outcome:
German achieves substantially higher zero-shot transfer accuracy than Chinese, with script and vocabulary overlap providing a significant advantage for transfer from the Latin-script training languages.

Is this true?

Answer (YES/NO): NO